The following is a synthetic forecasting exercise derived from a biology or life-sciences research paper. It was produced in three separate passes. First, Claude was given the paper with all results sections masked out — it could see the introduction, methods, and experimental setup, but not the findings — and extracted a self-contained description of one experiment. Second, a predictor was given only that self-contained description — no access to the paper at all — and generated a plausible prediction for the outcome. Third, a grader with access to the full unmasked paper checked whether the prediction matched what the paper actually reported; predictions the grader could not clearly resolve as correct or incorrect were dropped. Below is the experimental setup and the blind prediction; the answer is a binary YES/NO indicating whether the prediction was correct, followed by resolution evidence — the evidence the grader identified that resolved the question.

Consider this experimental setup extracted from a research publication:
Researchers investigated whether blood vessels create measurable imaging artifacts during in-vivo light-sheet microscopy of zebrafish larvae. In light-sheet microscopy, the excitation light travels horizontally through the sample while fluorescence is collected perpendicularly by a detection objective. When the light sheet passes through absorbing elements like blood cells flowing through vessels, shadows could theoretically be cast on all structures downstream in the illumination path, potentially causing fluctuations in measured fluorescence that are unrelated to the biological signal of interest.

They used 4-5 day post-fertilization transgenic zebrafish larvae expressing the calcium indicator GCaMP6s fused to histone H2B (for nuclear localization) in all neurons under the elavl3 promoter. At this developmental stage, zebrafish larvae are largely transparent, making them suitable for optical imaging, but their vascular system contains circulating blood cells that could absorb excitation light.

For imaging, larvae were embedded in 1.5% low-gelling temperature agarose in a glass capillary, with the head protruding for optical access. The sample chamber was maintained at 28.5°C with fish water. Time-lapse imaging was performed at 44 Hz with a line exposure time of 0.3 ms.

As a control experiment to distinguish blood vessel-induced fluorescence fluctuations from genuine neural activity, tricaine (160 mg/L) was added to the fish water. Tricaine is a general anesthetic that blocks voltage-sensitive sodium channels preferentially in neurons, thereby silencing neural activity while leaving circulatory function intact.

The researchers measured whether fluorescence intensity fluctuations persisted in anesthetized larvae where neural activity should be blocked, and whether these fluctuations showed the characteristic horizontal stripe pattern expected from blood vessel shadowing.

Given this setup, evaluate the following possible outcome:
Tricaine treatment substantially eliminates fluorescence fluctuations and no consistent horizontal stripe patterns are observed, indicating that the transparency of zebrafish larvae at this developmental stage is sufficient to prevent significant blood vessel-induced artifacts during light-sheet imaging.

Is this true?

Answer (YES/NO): NO